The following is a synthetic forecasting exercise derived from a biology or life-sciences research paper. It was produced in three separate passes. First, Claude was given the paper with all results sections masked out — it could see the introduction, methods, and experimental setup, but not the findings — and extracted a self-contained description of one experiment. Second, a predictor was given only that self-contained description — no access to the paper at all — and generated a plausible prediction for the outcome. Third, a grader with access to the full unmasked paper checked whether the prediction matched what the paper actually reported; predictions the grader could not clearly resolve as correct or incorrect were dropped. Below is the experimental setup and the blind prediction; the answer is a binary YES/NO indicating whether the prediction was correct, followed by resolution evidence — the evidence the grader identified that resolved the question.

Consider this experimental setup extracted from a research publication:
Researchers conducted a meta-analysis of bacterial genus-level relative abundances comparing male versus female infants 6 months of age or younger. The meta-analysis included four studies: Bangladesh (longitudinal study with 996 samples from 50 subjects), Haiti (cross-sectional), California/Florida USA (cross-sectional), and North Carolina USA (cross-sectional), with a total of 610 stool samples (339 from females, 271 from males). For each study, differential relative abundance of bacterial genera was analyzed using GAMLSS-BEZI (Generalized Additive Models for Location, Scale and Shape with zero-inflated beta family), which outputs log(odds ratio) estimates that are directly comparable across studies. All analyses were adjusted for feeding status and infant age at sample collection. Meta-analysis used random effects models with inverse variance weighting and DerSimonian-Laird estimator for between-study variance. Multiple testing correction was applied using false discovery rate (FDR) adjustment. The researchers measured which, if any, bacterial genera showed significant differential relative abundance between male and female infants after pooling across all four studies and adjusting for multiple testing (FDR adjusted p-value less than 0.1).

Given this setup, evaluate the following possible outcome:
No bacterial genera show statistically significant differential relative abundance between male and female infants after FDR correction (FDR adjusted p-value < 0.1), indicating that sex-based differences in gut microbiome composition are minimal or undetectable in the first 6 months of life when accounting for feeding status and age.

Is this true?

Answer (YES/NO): NO